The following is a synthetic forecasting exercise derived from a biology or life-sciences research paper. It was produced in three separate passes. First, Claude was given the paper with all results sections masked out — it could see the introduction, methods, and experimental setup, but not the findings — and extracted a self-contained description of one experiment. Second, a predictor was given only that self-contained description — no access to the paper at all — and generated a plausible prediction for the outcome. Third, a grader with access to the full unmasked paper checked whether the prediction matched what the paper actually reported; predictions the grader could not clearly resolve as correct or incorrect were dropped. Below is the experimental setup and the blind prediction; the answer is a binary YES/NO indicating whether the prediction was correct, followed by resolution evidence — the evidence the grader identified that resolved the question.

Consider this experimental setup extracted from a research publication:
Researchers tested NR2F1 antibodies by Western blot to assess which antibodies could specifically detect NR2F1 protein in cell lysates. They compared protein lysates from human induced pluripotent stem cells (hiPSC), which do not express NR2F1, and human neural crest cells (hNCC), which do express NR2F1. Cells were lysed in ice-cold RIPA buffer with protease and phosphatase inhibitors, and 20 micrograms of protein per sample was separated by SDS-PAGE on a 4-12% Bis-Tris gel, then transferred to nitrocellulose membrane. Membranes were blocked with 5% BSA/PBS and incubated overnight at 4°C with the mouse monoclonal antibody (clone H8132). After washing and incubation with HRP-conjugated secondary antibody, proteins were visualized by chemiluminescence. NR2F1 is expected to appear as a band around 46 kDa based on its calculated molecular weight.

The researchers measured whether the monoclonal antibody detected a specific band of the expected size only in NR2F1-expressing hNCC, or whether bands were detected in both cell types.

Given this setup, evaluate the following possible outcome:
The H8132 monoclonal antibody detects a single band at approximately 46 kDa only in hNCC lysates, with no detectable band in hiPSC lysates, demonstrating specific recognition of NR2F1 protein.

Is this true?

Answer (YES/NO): NO